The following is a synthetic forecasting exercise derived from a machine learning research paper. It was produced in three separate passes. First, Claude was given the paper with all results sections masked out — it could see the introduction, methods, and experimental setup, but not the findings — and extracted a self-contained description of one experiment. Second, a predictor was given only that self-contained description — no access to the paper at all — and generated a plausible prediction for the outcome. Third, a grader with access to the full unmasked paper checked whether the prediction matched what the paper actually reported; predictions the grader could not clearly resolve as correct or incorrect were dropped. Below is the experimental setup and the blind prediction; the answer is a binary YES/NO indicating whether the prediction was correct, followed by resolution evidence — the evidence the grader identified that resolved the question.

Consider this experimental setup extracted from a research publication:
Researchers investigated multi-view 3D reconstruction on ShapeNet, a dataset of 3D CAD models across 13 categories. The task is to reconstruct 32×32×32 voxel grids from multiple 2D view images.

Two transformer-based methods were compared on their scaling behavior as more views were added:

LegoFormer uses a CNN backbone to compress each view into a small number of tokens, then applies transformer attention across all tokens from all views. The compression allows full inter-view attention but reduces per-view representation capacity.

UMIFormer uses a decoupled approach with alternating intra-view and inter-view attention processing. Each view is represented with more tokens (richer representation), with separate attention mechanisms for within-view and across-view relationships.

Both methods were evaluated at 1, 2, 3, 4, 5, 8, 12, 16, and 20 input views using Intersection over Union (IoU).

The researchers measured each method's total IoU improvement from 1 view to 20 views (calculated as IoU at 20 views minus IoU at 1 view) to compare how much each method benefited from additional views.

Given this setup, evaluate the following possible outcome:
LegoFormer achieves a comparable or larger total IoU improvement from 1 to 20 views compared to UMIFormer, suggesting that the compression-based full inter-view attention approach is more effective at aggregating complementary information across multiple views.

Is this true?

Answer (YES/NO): YES